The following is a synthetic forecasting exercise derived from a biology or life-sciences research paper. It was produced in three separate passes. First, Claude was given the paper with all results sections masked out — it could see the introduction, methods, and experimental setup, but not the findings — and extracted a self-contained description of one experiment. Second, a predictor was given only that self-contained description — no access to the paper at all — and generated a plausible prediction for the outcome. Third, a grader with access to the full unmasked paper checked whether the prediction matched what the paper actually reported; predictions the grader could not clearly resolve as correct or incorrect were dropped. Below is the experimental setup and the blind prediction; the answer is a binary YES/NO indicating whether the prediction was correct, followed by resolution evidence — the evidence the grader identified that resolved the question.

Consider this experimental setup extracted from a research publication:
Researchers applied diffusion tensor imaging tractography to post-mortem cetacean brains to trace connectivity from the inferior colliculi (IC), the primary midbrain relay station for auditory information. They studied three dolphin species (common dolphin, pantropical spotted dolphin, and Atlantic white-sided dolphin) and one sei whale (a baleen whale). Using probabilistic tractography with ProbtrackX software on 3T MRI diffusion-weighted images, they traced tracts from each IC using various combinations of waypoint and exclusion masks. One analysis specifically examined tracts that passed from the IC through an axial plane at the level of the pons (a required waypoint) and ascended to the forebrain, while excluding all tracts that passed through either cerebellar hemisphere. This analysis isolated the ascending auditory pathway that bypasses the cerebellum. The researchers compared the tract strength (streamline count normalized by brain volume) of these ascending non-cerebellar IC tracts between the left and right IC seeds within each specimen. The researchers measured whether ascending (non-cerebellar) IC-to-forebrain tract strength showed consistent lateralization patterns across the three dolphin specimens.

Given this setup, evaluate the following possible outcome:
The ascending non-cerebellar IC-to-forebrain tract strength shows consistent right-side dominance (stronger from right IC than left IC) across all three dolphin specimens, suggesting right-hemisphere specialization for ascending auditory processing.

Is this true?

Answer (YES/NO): NO